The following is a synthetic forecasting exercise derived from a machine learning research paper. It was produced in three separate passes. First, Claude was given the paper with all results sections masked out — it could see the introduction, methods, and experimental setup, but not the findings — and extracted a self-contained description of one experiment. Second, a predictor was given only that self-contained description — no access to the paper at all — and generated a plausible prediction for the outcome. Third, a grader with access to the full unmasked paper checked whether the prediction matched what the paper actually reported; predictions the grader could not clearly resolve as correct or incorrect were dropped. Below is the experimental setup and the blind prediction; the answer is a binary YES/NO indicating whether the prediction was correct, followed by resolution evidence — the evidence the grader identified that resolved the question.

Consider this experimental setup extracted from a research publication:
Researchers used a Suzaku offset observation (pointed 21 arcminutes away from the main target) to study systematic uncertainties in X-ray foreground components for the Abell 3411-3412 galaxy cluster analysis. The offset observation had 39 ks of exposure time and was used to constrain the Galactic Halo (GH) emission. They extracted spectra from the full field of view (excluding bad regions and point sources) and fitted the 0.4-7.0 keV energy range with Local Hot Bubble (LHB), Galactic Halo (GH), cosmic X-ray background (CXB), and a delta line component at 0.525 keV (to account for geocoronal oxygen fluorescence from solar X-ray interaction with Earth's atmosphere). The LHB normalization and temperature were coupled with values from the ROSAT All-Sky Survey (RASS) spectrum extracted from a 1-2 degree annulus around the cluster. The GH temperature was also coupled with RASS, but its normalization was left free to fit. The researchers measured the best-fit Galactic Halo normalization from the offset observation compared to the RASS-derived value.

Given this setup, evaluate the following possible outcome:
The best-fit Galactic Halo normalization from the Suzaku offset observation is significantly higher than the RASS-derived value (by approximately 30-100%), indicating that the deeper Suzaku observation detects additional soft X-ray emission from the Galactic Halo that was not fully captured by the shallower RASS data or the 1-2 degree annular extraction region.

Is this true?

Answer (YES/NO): NO